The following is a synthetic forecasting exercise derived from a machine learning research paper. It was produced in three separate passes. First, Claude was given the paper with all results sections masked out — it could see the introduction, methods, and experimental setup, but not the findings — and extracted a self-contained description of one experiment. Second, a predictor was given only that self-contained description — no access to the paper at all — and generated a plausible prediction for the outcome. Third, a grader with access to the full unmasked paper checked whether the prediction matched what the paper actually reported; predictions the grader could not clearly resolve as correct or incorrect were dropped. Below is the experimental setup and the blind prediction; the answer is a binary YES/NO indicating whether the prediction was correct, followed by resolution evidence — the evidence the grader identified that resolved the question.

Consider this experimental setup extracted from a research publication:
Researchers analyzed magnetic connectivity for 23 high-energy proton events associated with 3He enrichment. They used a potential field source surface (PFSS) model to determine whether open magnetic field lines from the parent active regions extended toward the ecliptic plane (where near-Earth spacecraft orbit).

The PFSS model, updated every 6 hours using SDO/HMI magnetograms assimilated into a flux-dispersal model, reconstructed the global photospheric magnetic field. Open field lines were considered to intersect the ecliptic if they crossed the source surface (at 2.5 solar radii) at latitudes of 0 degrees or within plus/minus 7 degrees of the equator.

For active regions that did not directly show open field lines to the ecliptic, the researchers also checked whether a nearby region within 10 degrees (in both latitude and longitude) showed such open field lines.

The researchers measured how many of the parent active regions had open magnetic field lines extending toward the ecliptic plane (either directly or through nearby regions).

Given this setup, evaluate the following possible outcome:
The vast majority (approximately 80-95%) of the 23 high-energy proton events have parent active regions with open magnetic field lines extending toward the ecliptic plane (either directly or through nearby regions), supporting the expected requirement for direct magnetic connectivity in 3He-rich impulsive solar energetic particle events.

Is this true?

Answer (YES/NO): YES